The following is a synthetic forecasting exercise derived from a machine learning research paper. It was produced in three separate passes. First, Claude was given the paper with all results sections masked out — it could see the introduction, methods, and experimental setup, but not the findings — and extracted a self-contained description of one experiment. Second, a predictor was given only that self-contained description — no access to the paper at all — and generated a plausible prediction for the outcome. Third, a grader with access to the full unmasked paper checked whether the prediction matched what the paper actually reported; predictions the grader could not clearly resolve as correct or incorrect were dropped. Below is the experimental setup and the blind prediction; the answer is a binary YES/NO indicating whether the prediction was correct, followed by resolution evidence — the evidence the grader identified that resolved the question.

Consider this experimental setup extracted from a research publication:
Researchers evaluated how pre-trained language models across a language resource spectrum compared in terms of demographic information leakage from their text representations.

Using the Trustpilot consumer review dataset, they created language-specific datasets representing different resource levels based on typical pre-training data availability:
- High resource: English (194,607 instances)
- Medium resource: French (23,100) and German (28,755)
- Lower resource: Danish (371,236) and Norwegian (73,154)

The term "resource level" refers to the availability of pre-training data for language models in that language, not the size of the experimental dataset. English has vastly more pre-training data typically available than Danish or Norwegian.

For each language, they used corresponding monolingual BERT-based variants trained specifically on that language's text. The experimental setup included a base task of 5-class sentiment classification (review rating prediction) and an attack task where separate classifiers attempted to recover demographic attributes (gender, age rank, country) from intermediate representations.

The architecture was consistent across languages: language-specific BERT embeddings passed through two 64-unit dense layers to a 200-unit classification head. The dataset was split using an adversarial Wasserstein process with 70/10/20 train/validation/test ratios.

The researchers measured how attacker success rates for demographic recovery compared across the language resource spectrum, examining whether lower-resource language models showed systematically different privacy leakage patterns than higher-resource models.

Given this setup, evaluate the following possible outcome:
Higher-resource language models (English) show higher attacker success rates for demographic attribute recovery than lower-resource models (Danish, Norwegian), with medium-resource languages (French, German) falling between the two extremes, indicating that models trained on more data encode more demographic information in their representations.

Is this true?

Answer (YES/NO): YES